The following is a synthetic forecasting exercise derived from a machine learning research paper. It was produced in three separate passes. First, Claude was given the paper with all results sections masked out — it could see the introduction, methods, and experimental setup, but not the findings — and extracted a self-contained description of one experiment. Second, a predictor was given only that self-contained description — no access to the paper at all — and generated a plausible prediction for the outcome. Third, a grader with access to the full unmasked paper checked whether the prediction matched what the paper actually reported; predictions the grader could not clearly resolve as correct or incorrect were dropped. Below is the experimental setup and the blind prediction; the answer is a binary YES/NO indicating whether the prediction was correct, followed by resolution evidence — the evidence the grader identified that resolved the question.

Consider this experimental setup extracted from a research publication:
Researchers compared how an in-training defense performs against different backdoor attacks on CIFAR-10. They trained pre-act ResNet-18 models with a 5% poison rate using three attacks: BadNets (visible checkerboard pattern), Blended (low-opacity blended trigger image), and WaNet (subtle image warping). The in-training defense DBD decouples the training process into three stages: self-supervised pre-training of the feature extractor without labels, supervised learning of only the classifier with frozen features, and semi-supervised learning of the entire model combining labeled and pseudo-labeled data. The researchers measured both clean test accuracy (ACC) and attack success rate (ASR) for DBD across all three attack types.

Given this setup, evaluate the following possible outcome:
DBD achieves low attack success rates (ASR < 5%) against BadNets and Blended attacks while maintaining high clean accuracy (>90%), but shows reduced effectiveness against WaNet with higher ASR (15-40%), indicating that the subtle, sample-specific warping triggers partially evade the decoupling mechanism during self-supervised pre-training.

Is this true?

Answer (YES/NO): NO